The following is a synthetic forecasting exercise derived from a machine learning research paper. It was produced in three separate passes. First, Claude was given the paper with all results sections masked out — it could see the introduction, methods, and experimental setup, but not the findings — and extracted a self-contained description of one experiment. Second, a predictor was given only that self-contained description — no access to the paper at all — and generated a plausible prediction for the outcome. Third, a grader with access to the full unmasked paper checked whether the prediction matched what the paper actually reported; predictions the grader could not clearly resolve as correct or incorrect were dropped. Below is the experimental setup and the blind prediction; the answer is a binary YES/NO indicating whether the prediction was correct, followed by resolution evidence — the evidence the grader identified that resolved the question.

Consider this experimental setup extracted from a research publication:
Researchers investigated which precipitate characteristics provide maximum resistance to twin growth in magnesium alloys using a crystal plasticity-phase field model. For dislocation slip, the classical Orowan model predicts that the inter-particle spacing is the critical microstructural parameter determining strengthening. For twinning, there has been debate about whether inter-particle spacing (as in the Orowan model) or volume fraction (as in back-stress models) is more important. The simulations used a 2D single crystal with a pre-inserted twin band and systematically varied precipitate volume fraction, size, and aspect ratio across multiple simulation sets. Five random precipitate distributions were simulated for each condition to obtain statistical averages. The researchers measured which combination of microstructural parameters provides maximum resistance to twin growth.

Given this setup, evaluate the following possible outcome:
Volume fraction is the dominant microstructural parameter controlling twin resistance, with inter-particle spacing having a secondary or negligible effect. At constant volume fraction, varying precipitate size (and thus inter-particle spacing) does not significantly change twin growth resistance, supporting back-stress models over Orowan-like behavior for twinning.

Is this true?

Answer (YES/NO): NO